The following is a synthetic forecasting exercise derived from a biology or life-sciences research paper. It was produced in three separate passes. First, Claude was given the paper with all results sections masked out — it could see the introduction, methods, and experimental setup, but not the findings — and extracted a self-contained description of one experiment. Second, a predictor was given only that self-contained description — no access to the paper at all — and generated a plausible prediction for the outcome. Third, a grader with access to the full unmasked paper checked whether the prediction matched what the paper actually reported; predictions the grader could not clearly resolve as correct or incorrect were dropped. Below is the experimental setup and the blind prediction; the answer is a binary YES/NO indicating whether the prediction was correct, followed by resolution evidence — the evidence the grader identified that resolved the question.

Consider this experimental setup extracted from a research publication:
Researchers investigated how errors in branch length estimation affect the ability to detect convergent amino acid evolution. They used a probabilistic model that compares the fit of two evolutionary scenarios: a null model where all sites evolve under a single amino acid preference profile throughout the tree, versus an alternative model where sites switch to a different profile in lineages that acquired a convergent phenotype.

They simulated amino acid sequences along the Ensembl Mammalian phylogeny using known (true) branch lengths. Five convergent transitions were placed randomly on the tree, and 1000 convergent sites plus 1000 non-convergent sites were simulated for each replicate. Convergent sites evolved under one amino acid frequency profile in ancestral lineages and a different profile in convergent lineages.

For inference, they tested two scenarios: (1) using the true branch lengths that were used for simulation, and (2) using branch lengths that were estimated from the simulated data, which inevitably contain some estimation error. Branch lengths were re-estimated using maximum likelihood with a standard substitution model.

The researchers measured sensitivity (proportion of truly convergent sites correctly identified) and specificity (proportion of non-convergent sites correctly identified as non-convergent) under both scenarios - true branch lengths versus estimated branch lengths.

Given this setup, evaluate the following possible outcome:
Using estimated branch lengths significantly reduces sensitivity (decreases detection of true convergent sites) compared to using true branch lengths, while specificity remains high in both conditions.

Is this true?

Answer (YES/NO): NO